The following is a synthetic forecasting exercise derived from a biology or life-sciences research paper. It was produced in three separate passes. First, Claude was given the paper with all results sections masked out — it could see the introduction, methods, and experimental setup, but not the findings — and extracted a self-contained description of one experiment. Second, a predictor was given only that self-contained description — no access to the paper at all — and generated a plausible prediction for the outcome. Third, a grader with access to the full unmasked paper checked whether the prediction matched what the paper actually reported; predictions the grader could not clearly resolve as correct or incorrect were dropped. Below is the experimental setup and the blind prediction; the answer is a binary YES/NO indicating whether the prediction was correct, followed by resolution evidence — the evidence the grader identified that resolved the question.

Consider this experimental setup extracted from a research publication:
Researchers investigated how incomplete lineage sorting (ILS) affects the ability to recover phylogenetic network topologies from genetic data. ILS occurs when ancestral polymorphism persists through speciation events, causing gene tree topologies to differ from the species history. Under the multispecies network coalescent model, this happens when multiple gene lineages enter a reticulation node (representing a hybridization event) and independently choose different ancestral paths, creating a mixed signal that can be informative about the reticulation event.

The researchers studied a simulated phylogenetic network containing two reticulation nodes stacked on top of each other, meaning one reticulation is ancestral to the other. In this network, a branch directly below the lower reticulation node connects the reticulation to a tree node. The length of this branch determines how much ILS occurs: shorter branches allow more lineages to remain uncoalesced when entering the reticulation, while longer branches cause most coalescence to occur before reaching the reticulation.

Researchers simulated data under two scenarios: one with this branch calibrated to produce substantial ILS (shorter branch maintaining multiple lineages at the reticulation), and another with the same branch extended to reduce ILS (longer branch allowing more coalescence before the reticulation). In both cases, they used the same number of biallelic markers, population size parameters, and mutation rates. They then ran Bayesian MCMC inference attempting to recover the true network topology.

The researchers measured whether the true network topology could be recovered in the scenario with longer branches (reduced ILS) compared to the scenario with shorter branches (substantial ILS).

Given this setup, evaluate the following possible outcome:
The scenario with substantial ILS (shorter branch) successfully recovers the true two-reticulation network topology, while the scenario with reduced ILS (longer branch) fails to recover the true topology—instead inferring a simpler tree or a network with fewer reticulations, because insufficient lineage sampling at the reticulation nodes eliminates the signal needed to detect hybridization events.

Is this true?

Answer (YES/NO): YES